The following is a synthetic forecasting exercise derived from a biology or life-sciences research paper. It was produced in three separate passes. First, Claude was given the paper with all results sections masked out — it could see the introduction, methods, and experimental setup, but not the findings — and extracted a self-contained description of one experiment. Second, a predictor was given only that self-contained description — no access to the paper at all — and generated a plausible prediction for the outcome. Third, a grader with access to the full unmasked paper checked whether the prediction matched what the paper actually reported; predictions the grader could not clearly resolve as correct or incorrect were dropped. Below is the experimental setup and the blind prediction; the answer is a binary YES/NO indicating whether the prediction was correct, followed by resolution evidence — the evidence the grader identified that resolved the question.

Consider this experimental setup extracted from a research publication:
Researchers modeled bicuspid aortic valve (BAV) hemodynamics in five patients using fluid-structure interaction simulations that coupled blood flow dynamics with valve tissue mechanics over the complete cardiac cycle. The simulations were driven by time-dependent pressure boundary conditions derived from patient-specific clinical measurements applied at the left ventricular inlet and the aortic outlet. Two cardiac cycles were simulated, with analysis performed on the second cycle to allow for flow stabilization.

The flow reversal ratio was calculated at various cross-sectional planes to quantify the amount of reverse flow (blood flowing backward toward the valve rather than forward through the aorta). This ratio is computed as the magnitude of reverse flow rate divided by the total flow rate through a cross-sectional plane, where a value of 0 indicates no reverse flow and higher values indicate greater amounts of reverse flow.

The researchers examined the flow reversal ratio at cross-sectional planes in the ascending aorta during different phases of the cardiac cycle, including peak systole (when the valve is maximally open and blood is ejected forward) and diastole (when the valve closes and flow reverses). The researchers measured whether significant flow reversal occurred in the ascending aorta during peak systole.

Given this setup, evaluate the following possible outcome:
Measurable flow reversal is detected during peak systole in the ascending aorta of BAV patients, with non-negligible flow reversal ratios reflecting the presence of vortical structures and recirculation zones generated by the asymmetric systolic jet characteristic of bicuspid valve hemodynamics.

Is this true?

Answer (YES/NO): NO